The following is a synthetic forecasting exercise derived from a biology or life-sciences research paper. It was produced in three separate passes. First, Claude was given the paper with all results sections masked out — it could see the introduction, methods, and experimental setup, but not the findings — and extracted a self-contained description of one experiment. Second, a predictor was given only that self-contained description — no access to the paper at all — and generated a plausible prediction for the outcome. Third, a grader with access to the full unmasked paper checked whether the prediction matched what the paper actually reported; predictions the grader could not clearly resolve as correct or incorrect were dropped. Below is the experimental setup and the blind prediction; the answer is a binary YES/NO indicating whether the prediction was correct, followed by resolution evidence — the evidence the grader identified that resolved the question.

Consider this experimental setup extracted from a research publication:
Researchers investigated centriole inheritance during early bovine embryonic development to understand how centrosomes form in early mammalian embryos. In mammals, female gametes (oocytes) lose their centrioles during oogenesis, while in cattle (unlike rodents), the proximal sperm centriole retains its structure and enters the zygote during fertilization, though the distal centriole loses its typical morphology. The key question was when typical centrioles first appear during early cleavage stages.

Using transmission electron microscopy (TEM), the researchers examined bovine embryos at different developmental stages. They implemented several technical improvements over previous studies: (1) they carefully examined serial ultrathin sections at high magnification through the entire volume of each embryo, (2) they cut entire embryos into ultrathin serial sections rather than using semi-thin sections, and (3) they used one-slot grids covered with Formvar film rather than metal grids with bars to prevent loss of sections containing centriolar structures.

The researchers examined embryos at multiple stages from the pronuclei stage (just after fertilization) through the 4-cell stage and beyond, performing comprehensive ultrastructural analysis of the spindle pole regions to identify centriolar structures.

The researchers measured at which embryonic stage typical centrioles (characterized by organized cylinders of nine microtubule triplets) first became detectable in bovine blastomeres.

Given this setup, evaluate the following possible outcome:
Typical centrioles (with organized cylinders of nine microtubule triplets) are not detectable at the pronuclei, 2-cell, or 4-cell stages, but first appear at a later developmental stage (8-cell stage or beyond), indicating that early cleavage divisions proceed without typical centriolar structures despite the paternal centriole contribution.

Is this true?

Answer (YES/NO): NO